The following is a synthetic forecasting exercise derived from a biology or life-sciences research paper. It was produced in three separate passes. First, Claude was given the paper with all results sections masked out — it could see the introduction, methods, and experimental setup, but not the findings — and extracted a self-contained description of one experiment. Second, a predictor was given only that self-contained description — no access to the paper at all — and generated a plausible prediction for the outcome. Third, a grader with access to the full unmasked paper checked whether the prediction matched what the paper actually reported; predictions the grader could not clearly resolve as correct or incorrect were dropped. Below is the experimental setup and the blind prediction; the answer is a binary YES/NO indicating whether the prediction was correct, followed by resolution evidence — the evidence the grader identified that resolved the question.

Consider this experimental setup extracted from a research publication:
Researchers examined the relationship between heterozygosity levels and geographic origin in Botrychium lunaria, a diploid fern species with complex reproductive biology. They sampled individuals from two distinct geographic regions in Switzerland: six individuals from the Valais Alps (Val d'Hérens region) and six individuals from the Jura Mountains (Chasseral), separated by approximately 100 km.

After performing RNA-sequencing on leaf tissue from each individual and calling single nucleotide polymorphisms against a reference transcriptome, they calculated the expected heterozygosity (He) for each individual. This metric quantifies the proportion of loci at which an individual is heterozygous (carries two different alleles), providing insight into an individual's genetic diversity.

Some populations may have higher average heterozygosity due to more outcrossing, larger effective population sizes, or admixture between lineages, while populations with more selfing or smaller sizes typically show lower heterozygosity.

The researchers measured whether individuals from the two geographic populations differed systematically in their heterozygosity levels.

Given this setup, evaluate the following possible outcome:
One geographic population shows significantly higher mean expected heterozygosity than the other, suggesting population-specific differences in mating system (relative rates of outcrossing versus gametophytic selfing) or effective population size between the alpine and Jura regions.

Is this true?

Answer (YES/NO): NO